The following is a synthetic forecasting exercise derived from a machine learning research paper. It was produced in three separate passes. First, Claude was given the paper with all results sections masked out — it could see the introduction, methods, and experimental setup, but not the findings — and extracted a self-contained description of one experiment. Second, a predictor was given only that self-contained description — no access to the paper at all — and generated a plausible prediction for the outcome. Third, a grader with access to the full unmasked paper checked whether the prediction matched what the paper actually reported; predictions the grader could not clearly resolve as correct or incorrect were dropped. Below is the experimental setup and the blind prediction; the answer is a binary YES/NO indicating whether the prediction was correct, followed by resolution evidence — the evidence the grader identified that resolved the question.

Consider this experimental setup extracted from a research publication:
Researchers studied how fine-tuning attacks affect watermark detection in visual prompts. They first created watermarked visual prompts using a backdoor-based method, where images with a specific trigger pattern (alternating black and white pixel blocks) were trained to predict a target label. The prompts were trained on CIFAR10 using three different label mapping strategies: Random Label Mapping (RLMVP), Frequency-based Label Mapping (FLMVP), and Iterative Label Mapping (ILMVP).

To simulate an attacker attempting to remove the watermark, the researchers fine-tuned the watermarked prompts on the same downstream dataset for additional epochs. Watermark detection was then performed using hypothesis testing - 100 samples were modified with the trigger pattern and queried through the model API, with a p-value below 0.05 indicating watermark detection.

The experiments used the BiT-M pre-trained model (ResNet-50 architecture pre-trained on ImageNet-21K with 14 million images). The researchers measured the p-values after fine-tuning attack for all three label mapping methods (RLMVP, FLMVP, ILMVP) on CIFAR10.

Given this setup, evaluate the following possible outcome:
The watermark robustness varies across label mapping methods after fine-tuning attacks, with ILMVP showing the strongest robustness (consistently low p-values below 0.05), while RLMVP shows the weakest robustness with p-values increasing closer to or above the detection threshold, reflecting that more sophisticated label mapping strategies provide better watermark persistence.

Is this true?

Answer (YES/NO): NO